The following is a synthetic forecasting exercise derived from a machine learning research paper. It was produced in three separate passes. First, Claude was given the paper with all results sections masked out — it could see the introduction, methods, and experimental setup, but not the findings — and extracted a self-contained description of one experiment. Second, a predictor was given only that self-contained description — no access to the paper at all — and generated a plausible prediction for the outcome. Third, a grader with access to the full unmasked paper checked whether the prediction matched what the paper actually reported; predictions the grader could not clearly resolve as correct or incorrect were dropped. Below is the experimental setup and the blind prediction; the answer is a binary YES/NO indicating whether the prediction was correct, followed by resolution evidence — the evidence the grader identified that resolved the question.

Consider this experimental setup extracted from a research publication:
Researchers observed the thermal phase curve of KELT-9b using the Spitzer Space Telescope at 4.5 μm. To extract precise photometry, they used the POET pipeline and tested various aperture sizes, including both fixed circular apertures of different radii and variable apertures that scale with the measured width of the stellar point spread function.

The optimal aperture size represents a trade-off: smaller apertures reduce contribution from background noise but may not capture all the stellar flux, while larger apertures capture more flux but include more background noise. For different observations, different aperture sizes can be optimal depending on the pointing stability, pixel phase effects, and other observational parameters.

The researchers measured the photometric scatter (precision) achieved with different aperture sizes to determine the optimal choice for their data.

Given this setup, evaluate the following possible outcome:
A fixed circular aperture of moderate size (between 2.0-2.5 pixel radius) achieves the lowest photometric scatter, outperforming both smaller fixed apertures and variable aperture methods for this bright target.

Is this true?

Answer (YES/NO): YES